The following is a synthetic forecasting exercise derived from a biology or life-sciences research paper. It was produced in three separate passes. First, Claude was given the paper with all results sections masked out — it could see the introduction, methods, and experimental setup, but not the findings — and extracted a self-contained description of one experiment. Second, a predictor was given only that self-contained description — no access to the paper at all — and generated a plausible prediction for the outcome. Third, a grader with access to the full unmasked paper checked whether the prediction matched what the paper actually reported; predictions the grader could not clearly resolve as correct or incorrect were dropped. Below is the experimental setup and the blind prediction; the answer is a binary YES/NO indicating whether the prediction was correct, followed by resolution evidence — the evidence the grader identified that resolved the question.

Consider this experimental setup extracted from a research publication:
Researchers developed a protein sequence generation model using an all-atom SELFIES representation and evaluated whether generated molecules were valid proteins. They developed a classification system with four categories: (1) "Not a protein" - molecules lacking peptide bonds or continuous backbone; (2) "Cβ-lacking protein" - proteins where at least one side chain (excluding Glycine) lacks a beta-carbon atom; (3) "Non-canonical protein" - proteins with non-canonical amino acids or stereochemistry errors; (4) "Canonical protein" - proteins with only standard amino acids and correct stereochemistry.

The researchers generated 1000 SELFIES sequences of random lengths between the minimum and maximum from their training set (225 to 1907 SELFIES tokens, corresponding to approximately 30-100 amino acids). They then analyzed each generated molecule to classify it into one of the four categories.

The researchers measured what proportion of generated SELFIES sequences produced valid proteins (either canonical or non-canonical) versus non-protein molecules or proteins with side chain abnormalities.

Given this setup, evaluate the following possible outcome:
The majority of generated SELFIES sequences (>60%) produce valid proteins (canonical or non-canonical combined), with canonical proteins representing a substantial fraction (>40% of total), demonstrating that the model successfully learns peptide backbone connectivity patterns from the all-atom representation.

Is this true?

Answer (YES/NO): NO